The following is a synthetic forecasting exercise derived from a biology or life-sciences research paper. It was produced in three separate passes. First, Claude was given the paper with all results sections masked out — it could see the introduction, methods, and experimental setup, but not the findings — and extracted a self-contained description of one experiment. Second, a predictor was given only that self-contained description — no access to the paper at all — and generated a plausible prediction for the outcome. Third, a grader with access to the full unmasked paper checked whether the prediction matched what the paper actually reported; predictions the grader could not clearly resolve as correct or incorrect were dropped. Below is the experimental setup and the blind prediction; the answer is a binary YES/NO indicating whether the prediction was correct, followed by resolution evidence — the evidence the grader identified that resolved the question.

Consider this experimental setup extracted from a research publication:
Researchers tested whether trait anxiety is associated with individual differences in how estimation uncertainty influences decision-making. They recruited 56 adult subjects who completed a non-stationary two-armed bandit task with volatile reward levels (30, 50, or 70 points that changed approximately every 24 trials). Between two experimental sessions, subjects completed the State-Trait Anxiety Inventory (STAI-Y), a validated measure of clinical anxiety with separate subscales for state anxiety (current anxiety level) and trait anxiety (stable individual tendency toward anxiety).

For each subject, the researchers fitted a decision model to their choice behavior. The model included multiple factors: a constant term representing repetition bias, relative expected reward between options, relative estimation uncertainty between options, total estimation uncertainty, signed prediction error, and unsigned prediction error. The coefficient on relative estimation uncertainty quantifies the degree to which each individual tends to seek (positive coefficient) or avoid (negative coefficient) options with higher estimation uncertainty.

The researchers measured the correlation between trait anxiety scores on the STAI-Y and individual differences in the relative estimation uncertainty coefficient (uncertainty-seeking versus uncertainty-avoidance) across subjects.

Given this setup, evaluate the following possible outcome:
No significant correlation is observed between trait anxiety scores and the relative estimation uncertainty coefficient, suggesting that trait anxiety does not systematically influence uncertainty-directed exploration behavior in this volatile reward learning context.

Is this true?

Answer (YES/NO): NO